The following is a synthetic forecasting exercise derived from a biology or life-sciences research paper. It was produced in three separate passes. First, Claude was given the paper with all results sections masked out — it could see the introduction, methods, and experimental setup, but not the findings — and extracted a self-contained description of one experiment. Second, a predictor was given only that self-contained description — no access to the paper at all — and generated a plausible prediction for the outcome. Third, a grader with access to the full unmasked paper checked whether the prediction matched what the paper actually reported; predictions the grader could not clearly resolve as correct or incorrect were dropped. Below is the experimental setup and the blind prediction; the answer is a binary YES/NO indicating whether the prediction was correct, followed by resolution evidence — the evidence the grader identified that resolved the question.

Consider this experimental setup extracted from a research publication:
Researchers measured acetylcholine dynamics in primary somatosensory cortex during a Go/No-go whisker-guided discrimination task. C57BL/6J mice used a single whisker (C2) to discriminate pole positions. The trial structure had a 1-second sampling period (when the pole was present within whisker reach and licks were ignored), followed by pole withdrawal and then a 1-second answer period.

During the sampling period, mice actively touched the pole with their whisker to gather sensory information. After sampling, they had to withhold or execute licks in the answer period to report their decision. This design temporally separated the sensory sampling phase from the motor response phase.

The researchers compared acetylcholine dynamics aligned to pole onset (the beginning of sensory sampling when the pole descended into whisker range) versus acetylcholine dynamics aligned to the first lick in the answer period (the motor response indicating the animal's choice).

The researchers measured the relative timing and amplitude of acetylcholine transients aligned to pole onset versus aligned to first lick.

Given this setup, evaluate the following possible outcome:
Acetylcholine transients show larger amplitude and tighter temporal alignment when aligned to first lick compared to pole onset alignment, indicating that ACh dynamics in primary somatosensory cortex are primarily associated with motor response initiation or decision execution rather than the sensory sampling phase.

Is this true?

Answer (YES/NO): YES